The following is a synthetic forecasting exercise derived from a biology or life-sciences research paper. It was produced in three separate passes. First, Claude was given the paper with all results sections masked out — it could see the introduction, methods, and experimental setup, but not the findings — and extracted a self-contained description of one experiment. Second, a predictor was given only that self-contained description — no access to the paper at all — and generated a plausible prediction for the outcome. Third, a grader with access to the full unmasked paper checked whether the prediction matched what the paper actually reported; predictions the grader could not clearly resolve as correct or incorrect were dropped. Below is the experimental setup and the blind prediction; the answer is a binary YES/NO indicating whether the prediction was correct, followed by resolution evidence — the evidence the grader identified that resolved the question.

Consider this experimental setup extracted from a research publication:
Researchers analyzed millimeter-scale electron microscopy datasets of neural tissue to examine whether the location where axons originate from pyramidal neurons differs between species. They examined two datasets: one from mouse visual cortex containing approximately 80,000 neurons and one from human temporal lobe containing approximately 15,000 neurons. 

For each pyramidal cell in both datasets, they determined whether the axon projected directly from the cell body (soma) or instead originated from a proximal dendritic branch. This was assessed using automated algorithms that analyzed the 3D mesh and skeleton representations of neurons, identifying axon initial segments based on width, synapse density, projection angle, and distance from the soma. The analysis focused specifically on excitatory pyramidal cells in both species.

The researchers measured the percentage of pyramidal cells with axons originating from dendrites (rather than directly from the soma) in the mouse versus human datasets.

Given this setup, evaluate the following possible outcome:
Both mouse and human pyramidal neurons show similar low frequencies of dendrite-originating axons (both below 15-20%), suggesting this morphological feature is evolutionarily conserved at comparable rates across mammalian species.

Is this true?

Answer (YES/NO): NO